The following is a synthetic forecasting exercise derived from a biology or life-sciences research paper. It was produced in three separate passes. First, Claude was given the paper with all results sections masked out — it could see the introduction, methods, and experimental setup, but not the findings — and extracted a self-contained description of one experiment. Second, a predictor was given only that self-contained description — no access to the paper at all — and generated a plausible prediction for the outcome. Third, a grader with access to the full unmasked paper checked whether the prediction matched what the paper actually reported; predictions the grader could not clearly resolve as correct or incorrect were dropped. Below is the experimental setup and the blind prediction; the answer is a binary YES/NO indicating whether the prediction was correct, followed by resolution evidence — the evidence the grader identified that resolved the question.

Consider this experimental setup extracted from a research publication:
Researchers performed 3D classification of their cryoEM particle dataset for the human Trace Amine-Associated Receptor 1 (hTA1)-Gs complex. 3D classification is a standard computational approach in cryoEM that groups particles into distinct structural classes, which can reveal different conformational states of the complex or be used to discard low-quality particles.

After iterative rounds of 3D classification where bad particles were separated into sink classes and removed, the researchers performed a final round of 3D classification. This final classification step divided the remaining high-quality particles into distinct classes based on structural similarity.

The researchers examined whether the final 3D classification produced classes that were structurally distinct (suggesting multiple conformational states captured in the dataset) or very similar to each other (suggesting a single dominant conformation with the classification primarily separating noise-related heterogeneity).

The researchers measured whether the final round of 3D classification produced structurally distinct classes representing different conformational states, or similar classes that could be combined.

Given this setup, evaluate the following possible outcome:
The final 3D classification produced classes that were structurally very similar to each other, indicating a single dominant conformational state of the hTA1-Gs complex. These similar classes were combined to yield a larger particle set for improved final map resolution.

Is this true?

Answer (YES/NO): YES